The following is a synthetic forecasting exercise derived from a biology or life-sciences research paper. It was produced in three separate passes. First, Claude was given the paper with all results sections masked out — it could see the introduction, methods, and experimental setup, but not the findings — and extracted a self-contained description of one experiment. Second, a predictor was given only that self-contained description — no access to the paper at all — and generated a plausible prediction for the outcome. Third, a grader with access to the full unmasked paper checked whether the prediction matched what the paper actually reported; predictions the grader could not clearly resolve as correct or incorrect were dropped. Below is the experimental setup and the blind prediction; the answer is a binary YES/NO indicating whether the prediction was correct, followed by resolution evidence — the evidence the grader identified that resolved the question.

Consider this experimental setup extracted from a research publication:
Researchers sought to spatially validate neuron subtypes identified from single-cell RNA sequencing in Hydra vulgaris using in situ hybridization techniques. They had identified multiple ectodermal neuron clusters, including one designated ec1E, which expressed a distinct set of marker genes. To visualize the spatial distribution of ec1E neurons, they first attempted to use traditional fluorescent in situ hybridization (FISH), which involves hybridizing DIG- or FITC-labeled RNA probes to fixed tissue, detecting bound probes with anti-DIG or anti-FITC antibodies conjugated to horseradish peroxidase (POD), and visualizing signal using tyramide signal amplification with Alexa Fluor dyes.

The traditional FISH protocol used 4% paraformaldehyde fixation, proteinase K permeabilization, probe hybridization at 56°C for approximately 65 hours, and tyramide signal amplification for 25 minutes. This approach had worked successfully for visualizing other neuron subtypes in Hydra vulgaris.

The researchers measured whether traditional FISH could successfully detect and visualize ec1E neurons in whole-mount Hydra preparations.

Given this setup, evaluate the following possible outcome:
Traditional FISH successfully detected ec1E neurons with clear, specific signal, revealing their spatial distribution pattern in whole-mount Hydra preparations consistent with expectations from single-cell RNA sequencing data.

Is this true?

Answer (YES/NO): NO